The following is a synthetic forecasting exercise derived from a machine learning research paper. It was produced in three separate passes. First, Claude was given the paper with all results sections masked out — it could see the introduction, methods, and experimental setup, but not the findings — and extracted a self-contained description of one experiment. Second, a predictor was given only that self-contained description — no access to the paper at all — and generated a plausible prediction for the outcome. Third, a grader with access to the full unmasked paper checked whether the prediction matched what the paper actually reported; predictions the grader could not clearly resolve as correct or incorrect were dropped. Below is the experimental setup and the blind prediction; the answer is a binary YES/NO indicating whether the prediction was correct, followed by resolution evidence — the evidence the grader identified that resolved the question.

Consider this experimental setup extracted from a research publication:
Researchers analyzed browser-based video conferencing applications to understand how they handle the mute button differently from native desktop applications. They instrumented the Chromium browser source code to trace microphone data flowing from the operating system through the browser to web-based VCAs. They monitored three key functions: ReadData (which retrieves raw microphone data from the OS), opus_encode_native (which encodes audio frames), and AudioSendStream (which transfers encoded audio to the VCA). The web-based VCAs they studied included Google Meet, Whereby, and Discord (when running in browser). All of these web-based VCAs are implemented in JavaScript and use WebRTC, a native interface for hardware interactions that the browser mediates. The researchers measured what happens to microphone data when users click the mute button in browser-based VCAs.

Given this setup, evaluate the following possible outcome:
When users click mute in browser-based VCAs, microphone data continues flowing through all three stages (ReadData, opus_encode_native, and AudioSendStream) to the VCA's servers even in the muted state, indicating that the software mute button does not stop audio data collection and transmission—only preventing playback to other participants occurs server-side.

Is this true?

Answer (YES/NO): NO